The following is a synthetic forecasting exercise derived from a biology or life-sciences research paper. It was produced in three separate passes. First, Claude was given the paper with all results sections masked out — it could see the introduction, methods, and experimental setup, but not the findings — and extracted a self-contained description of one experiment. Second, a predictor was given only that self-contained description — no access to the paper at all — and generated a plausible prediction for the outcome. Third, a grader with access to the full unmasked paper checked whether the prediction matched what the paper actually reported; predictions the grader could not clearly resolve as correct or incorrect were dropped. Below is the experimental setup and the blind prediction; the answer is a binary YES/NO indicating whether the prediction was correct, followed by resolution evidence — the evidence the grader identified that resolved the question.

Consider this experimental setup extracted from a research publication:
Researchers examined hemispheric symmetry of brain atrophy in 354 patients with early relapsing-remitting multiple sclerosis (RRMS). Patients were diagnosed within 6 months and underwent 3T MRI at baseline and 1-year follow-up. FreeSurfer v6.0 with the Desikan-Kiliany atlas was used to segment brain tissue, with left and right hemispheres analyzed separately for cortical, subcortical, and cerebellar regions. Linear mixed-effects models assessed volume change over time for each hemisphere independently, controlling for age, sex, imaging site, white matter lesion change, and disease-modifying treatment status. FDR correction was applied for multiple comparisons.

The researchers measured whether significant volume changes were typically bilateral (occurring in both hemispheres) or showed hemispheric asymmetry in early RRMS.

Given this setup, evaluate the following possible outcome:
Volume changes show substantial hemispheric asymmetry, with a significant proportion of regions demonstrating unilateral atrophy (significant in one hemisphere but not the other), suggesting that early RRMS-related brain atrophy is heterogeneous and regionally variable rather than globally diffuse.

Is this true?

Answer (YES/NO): NO